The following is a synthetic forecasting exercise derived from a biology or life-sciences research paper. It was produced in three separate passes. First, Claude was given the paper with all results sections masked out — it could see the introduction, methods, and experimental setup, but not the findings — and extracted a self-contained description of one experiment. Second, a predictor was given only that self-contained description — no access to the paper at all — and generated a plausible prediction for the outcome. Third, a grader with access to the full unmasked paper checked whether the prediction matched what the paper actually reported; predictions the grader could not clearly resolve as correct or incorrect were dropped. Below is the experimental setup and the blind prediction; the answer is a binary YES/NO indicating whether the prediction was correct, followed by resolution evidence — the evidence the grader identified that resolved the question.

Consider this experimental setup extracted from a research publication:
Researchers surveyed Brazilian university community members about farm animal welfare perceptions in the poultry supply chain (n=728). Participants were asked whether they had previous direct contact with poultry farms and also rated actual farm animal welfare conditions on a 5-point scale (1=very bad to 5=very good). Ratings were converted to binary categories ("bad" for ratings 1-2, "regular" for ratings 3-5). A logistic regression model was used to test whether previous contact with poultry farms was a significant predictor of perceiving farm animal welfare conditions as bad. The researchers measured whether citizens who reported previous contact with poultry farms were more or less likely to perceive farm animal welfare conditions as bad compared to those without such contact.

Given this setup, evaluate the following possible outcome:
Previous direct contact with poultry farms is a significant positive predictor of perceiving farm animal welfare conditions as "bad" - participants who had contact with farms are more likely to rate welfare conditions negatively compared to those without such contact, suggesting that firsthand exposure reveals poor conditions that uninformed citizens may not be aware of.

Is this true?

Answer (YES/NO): YES